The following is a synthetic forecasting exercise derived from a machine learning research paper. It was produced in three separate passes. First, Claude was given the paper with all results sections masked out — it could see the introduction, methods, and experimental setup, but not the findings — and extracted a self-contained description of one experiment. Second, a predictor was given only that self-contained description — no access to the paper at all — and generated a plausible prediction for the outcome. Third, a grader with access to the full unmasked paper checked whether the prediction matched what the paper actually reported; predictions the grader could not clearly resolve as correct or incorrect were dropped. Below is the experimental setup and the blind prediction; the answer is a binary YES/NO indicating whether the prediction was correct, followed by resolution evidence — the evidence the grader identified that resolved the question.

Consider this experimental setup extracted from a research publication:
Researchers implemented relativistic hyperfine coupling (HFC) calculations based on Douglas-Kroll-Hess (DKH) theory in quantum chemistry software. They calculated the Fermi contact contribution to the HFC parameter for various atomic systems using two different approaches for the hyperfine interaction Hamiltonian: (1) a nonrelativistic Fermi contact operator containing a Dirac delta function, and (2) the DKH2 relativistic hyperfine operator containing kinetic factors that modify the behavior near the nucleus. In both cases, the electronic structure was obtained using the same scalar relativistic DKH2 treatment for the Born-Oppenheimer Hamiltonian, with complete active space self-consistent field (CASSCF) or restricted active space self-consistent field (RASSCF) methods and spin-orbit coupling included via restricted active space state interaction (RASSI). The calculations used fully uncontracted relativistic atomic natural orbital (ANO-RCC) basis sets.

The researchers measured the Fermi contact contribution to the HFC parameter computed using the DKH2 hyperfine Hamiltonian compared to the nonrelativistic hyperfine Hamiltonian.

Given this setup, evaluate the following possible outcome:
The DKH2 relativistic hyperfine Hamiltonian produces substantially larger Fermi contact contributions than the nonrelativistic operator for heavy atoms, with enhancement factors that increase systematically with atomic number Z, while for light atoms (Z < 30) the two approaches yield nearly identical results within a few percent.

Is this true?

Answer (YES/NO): NO